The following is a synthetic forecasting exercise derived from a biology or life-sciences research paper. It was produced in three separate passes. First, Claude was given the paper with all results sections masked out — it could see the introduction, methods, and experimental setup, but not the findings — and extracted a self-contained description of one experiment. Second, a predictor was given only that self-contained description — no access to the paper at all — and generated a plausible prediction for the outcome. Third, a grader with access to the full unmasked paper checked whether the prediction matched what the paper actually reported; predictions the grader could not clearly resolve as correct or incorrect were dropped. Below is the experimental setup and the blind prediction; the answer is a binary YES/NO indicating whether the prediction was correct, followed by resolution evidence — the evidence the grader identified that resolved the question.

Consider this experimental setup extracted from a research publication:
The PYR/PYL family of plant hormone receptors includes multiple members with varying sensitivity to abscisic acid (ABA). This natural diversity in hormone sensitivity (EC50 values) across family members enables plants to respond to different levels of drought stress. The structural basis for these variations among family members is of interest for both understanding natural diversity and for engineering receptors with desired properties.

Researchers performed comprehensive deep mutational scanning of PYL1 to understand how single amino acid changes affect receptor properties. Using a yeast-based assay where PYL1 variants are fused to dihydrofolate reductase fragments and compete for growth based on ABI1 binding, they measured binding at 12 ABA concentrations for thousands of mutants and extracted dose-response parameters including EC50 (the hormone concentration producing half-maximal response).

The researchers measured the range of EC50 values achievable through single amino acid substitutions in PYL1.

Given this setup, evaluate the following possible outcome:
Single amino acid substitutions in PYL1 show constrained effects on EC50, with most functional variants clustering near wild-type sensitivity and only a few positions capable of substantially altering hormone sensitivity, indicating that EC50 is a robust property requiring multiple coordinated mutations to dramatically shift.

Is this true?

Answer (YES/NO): NO